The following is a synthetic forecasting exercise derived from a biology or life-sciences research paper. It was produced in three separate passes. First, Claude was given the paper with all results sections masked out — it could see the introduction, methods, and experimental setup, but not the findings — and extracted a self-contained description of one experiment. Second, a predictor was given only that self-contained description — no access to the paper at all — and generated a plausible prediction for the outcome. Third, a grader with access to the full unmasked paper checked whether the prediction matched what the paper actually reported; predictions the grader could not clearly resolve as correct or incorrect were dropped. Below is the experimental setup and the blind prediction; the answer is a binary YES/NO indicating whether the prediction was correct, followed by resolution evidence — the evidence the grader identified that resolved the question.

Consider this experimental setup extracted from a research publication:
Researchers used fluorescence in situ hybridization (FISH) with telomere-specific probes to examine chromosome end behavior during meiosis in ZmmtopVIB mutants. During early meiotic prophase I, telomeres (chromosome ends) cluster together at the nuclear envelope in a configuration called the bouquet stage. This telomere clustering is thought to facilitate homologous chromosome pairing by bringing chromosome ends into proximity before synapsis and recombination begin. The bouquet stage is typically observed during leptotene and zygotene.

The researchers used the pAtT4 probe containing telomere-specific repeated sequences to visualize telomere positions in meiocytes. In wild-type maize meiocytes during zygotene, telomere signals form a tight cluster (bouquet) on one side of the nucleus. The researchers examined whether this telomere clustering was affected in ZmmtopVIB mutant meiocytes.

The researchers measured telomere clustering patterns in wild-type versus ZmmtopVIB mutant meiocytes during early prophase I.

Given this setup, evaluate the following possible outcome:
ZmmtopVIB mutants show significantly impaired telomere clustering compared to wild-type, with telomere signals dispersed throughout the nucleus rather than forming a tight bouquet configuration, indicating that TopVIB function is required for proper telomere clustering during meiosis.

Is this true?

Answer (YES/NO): NO